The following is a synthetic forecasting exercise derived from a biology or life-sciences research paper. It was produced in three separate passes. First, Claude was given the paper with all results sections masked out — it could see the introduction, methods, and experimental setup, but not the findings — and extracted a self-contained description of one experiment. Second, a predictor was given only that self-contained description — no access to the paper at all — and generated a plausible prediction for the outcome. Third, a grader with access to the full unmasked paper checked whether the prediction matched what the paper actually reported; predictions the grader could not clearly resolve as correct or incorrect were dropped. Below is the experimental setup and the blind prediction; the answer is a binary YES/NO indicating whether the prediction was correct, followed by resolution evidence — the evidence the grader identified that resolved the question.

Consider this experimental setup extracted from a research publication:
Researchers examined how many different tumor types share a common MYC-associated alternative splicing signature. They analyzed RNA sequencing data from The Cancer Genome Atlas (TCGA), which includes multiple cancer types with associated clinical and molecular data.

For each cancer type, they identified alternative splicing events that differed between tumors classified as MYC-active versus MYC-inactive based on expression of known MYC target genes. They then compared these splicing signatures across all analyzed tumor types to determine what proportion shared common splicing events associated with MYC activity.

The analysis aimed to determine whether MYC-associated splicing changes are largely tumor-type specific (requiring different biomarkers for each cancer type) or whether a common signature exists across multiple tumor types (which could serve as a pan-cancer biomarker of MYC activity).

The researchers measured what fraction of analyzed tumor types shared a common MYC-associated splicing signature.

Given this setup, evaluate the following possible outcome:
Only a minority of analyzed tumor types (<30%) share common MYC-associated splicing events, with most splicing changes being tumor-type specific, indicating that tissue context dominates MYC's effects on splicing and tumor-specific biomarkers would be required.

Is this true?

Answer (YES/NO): NO